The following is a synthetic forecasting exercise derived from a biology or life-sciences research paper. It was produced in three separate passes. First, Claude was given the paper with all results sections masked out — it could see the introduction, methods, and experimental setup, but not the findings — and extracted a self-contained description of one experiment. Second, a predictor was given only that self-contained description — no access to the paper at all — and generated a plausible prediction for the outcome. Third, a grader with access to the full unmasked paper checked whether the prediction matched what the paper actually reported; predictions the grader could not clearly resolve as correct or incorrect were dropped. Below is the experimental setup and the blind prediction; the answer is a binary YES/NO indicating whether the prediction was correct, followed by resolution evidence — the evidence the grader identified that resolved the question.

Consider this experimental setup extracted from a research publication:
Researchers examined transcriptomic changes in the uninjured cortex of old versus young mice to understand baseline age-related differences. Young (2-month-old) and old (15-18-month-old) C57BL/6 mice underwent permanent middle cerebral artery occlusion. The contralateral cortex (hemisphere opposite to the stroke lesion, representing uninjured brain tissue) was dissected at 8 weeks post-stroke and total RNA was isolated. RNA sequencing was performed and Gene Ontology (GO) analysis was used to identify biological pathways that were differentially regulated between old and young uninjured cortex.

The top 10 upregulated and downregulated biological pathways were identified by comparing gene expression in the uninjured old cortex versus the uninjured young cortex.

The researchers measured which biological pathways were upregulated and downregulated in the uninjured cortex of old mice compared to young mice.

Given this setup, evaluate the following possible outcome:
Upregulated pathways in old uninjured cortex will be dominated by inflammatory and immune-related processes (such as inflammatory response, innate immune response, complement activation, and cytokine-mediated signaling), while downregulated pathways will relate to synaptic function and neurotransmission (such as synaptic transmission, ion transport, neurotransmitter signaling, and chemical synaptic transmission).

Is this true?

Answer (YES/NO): NO